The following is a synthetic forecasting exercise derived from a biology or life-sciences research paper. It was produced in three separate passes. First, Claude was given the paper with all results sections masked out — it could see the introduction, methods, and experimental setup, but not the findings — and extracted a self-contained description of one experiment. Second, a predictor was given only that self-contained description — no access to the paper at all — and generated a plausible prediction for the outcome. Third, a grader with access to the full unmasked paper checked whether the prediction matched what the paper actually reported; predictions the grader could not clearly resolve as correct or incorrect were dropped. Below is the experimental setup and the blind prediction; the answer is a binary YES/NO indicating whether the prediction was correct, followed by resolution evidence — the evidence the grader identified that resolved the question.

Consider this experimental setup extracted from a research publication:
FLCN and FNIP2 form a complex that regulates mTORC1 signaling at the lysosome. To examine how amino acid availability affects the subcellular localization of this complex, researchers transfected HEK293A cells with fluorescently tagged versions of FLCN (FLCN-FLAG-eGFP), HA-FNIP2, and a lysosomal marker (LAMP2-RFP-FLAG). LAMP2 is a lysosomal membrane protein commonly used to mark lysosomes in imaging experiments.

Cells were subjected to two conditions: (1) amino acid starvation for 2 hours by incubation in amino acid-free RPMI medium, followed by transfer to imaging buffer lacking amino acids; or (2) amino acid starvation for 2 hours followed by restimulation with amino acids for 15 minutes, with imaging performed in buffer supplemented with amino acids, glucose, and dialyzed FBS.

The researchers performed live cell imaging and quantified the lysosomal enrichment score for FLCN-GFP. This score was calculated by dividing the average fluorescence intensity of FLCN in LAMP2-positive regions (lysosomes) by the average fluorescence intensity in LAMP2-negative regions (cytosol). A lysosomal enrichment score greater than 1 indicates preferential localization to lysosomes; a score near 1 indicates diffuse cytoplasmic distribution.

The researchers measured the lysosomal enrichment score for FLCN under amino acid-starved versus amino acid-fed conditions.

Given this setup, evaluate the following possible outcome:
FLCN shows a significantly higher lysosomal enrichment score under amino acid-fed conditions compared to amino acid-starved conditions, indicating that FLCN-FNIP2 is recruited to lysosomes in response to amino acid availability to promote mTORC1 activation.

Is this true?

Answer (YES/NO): NO